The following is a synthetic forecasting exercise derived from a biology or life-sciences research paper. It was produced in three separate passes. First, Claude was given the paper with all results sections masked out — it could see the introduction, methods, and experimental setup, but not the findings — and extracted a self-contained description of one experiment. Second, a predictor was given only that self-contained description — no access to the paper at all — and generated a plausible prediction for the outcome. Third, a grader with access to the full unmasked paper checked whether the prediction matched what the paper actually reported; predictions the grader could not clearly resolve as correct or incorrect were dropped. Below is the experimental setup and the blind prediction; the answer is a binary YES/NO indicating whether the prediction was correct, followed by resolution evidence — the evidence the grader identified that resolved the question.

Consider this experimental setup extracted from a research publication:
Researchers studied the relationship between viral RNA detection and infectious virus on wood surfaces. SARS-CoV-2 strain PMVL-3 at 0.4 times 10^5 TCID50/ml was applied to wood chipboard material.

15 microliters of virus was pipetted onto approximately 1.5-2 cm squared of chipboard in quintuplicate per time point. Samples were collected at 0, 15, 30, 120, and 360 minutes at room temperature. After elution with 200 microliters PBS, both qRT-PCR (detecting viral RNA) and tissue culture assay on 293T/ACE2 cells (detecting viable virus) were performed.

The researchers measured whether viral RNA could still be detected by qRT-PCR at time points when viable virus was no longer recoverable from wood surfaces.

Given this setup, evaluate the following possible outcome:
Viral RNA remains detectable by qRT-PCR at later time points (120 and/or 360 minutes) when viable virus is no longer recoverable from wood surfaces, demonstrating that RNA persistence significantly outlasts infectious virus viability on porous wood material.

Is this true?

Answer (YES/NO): YES